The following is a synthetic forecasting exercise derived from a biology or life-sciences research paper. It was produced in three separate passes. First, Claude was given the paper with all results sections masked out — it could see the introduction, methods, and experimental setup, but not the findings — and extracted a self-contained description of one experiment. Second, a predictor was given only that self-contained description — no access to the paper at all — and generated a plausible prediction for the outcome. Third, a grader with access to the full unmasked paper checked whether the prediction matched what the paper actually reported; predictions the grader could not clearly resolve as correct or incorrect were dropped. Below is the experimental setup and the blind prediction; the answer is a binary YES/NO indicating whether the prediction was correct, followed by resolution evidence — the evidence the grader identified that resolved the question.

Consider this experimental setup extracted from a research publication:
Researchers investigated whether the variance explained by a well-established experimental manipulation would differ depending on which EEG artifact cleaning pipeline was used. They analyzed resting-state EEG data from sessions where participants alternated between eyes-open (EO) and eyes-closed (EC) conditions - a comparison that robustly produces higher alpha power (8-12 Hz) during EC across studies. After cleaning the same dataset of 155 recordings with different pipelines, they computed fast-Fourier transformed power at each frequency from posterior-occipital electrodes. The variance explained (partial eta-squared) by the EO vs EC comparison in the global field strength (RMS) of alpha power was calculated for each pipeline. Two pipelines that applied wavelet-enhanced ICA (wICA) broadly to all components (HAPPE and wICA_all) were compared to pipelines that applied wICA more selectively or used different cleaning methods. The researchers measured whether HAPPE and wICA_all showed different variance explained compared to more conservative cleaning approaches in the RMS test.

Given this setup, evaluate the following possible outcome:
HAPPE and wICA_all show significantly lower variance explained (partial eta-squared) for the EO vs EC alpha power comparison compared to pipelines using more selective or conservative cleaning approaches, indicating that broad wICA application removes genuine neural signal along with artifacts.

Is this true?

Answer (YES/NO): YES